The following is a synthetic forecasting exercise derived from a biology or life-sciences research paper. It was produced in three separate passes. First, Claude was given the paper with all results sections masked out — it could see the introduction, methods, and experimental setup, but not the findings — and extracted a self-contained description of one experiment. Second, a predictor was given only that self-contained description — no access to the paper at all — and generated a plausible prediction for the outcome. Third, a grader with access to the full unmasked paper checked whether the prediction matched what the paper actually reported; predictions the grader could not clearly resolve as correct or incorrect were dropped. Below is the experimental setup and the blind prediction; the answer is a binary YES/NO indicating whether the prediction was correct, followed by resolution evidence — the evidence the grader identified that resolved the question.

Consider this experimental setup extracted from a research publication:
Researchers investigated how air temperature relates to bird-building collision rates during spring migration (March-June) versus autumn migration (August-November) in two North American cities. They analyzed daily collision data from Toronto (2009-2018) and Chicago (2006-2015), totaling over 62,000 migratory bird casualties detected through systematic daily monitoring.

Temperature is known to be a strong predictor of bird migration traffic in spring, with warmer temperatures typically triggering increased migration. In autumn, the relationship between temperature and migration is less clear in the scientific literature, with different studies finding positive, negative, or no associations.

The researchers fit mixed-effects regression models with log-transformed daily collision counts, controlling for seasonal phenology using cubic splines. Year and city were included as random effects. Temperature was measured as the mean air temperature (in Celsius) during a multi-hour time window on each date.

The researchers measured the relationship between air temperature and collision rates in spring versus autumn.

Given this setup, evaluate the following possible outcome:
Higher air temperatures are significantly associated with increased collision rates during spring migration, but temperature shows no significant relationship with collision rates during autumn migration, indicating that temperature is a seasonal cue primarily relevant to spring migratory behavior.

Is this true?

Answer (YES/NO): NO